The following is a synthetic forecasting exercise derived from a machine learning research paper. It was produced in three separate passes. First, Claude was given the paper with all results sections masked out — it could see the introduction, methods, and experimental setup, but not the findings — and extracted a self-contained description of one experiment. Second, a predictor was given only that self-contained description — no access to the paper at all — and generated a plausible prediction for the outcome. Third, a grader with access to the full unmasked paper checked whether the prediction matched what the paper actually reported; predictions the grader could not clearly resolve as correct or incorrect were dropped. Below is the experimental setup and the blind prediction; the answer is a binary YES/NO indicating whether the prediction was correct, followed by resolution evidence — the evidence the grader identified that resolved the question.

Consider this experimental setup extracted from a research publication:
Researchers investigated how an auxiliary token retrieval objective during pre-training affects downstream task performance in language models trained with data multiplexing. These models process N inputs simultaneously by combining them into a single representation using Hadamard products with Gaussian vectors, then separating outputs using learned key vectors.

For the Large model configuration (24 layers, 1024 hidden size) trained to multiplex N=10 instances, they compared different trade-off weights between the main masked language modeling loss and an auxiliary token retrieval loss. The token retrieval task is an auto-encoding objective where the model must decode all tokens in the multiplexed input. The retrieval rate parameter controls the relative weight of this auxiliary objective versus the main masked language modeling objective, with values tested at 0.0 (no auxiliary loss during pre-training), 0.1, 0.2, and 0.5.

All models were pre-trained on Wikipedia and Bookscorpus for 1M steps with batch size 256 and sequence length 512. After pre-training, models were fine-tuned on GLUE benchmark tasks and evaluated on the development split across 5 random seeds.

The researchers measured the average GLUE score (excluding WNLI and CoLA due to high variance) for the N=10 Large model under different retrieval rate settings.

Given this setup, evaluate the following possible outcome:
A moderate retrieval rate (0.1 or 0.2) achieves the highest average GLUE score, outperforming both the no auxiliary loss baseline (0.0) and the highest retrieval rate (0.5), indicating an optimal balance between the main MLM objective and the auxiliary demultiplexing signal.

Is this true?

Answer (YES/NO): NO